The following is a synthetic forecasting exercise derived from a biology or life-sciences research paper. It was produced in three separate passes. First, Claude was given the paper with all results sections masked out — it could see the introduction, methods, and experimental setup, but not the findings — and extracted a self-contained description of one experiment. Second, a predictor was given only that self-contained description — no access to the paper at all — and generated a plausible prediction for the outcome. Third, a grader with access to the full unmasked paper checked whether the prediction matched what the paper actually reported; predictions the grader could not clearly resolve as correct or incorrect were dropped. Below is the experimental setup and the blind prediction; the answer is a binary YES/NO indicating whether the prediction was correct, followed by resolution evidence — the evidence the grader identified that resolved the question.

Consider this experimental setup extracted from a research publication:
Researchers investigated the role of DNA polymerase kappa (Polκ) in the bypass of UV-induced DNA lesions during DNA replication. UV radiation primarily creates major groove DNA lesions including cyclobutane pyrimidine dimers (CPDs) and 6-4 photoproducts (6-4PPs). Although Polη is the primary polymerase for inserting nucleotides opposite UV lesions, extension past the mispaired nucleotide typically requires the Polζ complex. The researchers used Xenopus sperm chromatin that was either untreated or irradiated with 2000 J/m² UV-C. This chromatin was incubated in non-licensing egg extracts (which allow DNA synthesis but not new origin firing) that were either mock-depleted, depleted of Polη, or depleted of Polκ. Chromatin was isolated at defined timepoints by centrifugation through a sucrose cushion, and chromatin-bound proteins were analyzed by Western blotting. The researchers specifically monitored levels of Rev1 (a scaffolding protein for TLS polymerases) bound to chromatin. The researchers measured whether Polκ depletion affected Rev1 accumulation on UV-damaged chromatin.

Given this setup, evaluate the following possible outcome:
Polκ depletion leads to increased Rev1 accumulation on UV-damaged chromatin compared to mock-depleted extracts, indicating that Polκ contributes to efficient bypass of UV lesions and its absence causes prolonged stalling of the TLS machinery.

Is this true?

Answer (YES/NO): NO